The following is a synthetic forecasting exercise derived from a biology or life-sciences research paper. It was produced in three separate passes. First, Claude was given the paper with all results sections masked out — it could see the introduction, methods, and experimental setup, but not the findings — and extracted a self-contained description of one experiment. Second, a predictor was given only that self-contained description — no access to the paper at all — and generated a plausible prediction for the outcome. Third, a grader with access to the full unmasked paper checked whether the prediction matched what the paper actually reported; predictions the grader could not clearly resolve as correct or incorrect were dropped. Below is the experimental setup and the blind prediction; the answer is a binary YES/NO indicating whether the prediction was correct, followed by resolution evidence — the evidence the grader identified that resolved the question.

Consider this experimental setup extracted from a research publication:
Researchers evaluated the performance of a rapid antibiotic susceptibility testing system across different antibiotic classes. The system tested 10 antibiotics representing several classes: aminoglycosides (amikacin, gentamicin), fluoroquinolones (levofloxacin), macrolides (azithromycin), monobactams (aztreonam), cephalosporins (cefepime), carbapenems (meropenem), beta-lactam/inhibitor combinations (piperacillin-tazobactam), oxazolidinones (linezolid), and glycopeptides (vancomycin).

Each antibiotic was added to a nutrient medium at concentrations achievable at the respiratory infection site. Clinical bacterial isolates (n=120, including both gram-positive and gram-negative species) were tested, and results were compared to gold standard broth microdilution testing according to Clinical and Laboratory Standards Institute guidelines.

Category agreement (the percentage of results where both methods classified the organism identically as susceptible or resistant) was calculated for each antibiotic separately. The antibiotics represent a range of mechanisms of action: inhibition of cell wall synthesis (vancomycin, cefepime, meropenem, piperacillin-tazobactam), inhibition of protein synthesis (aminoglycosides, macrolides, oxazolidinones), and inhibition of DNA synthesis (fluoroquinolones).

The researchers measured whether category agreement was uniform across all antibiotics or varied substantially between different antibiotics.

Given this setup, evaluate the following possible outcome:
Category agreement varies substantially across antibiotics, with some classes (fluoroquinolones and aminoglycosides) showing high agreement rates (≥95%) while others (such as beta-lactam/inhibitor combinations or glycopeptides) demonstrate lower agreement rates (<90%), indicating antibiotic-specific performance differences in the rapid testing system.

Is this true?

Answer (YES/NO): NO